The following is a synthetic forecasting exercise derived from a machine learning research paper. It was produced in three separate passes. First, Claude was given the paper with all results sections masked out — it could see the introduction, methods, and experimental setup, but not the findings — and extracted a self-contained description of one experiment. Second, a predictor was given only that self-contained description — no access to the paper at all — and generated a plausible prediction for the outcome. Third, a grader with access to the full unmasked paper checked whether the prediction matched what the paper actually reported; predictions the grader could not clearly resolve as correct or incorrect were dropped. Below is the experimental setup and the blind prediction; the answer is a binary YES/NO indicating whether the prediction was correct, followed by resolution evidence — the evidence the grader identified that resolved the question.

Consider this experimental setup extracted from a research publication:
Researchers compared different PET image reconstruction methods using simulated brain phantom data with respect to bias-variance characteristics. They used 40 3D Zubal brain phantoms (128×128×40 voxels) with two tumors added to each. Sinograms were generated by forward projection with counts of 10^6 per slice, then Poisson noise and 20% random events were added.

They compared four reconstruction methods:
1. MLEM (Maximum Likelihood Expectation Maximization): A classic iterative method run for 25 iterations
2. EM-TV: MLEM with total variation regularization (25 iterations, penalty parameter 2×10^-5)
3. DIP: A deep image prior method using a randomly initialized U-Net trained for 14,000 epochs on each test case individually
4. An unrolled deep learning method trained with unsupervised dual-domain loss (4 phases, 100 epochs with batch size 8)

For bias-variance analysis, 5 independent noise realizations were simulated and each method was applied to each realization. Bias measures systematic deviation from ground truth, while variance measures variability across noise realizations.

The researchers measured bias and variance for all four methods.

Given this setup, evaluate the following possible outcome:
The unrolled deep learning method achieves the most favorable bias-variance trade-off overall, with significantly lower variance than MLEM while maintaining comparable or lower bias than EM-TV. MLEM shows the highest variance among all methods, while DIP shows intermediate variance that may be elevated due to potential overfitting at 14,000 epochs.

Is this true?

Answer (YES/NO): NO